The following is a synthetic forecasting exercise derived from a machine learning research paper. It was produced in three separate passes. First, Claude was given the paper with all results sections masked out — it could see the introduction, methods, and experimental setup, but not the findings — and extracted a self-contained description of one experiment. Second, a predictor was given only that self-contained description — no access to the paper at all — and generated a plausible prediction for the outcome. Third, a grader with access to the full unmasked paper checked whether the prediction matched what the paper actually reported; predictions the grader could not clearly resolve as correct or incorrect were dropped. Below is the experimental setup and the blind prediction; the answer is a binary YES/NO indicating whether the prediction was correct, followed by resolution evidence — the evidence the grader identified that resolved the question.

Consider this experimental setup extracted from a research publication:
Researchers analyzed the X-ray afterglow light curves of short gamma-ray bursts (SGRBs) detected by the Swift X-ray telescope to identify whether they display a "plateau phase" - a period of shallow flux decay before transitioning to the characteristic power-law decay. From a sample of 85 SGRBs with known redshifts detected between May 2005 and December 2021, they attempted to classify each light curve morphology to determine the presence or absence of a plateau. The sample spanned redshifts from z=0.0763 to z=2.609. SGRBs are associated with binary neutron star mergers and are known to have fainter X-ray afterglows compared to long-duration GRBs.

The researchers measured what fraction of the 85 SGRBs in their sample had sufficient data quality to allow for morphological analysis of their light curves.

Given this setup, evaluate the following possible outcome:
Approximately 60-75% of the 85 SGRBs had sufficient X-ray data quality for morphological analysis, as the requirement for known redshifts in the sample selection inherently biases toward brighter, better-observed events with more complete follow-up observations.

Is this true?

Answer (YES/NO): NO